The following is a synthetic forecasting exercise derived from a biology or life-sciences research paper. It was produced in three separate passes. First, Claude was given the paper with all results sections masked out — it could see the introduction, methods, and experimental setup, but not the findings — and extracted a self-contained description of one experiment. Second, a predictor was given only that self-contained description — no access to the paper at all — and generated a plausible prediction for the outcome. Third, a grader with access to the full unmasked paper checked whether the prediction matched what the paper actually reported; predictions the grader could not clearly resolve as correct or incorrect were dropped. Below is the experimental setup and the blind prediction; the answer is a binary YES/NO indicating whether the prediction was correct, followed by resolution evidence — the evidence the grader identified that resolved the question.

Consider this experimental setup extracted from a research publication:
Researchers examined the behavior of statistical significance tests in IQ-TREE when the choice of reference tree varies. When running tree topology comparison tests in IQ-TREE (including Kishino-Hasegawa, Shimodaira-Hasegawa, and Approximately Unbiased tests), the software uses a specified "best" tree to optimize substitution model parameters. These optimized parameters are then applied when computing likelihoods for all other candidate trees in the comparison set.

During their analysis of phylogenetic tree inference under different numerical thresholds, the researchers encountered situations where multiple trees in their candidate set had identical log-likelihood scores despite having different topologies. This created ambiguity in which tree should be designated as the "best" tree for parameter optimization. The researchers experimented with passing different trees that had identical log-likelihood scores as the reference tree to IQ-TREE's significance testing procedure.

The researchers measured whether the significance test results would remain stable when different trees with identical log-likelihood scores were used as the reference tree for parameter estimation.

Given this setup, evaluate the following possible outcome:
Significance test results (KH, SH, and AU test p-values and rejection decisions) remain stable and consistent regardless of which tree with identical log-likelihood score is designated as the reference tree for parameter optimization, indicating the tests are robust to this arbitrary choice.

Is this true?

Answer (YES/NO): NO